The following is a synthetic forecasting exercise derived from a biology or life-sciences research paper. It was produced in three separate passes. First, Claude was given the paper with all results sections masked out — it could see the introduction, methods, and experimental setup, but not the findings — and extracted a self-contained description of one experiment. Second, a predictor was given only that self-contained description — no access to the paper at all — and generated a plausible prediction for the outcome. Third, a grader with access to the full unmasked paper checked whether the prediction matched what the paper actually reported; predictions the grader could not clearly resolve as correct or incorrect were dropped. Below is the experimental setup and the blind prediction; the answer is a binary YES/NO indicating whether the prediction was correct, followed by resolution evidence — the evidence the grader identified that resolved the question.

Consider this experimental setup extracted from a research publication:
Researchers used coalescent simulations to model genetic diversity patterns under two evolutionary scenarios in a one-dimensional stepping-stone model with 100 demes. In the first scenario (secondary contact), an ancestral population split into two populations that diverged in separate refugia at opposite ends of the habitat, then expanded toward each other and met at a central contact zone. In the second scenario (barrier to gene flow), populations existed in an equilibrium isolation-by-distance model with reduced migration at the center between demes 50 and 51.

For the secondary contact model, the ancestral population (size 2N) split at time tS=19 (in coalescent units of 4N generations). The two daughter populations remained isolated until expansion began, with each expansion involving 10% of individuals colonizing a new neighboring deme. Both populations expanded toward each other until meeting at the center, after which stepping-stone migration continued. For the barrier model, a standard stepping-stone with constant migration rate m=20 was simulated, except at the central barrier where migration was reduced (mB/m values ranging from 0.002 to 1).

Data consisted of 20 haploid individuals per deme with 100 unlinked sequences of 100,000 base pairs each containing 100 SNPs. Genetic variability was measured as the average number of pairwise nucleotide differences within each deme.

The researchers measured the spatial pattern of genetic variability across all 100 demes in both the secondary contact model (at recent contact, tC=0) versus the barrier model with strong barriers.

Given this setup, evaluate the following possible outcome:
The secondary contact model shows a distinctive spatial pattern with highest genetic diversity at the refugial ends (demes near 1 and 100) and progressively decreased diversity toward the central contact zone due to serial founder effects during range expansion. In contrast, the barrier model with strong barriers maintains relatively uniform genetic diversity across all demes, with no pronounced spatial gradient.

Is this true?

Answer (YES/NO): YES